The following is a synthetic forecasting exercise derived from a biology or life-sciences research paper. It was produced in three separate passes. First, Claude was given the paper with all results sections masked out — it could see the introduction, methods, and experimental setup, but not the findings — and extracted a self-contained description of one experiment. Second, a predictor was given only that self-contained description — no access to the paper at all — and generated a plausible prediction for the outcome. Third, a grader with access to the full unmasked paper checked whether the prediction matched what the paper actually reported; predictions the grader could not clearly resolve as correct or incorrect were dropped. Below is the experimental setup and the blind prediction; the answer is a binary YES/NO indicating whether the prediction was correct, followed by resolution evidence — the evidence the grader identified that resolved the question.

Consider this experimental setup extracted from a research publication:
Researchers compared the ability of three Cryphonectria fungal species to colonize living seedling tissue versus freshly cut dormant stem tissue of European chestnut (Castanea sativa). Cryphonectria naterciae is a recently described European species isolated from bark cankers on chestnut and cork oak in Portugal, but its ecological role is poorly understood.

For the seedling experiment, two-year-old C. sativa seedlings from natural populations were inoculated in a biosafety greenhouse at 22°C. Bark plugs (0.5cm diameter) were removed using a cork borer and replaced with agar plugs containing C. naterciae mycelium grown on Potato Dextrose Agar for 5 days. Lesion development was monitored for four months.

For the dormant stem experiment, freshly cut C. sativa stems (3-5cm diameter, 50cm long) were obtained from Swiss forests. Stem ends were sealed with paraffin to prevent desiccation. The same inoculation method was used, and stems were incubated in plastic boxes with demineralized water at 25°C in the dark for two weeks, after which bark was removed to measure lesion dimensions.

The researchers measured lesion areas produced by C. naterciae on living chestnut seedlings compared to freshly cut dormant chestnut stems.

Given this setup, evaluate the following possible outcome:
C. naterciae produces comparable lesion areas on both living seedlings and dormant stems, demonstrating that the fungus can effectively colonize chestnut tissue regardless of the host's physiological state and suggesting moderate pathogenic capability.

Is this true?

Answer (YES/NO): NO